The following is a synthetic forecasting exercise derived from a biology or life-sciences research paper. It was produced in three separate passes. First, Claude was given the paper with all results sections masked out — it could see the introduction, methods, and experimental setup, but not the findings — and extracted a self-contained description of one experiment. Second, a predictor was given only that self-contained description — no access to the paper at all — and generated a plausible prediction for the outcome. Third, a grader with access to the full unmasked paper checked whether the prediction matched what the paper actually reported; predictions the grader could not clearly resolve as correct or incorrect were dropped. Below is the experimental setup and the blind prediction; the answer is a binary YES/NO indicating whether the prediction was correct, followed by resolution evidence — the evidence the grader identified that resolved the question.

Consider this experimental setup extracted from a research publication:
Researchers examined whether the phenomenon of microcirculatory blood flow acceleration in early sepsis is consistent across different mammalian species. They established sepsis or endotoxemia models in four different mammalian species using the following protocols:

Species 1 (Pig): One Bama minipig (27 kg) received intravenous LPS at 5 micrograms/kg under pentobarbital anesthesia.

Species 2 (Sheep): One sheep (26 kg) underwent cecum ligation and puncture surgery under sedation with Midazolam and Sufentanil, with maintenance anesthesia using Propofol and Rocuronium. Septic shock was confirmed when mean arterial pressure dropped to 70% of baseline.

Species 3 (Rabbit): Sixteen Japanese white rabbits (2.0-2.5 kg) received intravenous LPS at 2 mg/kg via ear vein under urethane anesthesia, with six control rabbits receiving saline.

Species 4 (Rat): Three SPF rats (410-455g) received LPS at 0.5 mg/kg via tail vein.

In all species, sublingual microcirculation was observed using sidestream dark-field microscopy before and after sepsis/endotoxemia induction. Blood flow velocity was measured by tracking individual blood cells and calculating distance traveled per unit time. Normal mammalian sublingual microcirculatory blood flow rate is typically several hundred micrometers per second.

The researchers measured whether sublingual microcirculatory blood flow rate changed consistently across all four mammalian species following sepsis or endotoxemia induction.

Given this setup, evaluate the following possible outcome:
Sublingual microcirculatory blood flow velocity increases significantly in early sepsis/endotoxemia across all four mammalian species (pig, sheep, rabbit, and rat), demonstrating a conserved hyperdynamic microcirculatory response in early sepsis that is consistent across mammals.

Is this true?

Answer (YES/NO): YES